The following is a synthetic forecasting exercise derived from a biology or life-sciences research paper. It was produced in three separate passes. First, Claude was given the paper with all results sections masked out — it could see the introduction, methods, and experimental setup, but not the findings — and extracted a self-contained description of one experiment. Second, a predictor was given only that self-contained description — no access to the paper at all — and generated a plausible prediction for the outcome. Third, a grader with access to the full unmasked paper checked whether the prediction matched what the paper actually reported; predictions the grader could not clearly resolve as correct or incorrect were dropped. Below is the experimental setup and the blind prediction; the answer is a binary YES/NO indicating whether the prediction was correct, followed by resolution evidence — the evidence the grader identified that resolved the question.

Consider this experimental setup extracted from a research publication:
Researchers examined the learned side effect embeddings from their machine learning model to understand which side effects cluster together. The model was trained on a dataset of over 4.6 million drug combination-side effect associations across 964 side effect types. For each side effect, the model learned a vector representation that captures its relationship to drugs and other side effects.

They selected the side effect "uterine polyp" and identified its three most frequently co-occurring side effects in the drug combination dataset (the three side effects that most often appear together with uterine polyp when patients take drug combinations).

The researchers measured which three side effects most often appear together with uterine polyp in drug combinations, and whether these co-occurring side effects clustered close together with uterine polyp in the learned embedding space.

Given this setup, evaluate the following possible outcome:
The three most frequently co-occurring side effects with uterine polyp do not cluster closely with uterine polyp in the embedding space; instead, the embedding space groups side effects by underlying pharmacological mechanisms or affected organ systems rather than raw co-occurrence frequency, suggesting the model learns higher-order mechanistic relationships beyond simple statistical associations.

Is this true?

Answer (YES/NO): NO